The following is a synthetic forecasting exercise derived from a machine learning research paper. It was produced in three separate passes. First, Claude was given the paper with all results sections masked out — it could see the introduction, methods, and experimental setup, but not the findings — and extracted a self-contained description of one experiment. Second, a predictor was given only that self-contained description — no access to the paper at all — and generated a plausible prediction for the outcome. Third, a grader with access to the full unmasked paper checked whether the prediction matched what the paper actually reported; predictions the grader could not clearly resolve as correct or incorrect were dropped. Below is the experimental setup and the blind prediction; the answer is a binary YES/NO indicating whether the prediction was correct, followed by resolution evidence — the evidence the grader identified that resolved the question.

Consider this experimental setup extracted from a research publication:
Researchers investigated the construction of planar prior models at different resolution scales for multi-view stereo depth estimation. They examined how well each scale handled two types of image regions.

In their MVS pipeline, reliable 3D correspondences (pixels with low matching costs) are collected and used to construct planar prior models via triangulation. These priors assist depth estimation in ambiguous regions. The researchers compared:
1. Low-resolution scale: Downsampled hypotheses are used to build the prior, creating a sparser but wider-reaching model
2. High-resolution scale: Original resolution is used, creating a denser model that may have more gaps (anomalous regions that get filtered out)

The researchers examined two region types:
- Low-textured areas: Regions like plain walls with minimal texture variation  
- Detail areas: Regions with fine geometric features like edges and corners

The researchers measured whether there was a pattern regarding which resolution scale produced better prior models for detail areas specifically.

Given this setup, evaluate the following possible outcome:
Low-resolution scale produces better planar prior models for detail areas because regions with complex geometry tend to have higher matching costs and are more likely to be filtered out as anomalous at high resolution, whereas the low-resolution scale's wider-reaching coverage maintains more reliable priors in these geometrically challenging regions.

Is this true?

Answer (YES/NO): NO